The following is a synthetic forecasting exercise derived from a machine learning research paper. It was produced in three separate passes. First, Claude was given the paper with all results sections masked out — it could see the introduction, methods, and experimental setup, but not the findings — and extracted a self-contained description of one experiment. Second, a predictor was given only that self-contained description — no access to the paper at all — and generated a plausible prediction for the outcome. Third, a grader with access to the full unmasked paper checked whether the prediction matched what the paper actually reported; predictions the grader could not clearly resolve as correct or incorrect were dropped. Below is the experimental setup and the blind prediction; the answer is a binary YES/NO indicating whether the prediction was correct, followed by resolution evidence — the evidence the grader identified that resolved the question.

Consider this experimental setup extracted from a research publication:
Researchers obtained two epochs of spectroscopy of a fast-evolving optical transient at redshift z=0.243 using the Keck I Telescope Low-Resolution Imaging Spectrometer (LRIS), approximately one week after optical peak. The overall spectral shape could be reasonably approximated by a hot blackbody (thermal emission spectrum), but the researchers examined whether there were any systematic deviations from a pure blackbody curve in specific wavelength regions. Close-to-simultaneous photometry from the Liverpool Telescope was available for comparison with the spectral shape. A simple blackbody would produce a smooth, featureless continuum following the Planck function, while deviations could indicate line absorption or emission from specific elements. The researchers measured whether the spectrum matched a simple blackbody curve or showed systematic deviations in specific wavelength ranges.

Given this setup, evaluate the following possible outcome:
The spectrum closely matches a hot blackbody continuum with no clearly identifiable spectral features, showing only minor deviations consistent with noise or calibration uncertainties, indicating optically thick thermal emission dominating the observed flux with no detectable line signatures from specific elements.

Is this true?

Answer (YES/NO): NO